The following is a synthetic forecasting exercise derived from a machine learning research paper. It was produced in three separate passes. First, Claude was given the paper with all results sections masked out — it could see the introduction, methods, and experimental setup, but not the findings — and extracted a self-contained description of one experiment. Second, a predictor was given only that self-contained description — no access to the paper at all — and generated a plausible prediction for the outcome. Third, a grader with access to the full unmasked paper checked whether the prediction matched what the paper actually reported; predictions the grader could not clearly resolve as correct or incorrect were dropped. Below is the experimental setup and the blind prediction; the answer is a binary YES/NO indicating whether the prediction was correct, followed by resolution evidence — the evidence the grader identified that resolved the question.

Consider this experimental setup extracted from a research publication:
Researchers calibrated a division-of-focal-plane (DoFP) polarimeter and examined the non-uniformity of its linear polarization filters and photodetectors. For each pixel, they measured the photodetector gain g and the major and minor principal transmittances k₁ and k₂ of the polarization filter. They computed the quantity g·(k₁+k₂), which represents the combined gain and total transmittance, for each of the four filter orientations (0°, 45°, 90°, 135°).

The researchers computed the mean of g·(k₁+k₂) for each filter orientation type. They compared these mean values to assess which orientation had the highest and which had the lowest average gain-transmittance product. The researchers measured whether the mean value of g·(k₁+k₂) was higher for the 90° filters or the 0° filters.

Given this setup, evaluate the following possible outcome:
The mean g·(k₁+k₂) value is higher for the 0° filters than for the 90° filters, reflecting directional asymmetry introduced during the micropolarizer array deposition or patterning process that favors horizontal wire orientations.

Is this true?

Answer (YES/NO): NO